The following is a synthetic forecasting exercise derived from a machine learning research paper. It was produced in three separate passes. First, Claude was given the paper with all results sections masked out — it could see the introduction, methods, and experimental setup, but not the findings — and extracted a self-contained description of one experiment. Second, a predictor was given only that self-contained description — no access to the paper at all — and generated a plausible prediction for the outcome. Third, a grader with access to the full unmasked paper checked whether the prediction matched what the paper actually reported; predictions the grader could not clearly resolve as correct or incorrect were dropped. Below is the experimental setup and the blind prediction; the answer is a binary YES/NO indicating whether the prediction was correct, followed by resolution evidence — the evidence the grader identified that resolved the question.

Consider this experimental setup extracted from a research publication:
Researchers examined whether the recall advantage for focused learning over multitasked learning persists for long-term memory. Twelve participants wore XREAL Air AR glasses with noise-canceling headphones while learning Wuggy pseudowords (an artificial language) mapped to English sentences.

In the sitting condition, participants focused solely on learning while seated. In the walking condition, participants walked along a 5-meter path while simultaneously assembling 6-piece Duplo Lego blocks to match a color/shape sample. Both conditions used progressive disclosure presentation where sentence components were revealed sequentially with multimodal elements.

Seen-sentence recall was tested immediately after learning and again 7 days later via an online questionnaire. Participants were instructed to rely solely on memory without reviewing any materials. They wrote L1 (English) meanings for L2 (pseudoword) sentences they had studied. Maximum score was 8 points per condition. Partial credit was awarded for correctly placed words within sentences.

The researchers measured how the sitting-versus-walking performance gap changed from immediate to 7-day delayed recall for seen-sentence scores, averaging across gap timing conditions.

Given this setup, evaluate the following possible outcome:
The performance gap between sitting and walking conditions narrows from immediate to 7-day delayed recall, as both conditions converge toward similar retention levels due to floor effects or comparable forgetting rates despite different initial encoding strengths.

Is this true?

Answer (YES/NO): NO